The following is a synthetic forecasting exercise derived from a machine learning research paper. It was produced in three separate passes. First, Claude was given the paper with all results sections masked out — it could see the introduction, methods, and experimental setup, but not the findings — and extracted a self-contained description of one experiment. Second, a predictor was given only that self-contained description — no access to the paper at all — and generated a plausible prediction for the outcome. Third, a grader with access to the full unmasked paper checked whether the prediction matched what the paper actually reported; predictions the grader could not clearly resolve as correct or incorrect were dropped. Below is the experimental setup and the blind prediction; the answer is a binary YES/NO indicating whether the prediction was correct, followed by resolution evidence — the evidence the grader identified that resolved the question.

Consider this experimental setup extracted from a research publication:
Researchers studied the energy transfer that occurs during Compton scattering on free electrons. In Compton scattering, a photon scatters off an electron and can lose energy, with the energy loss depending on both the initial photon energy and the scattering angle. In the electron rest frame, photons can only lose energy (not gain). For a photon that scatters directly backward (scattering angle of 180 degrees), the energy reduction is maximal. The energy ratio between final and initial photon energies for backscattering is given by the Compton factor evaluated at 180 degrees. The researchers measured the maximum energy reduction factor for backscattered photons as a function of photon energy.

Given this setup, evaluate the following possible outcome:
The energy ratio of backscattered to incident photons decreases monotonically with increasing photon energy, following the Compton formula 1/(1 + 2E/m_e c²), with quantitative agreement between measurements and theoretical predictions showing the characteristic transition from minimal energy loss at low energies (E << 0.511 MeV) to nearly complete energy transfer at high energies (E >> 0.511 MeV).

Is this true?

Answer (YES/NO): YES